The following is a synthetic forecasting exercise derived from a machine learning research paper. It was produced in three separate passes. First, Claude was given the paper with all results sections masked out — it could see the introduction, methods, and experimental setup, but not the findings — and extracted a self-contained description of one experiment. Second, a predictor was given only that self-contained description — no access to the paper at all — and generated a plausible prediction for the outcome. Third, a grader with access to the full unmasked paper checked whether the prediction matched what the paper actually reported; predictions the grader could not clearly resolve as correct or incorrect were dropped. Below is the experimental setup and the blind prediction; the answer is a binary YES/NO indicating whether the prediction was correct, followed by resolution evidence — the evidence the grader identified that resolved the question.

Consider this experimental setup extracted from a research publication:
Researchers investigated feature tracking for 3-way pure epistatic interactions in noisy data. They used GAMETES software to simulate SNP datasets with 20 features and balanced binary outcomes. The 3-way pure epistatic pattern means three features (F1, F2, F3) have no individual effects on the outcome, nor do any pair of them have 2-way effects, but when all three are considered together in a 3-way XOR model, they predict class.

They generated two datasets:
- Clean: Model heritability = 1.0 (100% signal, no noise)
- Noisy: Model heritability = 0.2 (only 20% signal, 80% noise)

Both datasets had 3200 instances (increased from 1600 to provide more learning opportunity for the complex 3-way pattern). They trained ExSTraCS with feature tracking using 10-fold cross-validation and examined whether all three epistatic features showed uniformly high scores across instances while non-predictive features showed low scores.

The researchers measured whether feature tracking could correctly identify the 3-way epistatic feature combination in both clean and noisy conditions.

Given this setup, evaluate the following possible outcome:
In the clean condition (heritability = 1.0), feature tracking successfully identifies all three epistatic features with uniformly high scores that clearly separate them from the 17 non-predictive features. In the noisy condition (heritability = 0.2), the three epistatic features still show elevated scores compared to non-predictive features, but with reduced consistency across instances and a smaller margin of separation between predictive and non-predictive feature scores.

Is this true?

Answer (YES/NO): YES